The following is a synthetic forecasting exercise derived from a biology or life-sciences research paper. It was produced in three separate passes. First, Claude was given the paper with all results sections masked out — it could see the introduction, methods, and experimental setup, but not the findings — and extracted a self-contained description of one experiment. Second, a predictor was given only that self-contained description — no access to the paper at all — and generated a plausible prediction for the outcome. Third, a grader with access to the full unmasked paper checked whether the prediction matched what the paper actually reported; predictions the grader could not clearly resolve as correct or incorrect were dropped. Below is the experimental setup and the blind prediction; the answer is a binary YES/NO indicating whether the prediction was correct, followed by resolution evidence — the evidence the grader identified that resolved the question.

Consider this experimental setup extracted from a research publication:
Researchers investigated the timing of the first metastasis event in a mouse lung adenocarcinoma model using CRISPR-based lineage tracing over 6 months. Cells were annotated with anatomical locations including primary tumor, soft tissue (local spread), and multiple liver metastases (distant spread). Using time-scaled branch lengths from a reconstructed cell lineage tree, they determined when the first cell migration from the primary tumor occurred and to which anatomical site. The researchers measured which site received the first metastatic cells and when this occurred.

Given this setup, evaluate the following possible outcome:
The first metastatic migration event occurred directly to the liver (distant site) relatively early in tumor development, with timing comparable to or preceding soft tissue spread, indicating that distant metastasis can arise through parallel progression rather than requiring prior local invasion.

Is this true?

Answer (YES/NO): NO